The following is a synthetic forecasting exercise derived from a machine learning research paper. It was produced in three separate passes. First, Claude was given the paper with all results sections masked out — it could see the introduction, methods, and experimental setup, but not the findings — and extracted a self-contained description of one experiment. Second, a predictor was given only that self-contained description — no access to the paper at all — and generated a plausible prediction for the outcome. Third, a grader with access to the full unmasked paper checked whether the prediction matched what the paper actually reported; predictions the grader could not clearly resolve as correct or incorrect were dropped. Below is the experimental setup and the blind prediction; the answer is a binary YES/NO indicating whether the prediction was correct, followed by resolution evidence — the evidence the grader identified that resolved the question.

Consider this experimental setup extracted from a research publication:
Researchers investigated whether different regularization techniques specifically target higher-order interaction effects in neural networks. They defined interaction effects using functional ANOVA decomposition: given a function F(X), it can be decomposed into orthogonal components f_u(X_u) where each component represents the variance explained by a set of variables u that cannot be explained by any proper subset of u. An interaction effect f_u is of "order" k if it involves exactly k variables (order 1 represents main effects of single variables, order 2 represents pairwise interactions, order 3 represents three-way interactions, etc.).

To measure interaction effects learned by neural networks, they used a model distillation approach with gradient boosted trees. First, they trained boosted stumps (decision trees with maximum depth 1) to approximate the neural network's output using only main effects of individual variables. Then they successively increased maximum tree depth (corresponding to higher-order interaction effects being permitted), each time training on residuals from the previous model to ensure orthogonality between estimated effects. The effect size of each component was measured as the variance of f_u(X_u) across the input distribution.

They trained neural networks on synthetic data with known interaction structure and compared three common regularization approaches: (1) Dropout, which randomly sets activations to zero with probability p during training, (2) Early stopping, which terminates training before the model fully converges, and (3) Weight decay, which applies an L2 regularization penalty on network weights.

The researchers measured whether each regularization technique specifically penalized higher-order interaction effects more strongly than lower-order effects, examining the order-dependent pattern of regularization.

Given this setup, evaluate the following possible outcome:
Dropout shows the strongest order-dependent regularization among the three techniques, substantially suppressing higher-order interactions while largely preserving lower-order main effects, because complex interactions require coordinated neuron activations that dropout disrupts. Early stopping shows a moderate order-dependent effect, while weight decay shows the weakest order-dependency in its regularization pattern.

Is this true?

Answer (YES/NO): NO